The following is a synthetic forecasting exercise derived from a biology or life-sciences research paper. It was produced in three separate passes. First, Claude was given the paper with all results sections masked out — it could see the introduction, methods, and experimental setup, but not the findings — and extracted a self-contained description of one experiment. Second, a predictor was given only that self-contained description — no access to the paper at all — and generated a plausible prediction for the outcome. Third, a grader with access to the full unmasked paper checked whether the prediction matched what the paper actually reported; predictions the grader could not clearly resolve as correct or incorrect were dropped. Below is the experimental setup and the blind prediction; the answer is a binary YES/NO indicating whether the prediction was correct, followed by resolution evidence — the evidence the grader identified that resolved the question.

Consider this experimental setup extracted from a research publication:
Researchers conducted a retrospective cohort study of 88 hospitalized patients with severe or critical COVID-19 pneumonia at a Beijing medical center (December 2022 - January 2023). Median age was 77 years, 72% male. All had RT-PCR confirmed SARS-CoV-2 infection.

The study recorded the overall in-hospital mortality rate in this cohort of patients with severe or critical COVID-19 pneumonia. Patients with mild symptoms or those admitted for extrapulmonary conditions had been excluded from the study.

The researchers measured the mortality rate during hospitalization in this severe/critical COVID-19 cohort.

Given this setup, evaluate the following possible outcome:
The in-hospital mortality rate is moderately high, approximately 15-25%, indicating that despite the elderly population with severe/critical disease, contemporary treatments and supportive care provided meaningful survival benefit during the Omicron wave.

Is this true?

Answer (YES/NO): NO